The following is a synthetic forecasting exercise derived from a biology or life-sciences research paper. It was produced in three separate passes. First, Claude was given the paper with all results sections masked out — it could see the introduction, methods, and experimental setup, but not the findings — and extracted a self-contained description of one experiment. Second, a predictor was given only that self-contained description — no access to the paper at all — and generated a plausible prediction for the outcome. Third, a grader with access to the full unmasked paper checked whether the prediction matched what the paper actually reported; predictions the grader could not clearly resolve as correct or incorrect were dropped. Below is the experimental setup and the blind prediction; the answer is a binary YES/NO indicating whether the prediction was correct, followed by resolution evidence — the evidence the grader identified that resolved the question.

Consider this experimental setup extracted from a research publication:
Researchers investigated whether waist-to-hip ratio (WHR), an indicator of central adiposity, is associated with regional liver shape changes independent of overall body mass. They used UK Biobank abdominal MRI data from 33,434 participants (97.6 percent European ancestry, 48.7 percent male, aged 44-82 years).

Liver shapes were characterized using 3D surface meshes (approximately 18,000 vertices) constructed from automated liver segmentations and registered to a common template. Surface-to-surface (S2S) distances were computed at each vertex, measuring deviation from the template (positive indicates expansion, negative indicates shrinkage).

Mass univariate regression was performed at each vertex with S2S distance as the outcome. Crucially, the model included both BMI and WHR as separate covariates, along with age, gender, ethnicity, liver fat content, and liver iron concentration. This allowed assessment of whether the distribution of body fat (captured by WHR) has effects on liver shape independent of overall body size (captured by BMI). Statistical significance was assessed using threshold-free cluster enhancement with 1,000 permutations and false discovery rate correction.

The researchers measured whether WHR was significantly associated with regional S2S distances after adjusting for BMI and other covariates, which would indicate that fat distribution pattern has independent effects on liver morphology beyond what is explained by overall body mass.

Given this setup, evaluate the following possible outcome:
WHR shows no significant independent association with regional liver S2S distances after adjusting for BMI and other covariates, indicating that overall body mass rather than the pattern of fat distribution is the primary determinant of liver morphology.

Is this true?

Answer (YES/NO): NO